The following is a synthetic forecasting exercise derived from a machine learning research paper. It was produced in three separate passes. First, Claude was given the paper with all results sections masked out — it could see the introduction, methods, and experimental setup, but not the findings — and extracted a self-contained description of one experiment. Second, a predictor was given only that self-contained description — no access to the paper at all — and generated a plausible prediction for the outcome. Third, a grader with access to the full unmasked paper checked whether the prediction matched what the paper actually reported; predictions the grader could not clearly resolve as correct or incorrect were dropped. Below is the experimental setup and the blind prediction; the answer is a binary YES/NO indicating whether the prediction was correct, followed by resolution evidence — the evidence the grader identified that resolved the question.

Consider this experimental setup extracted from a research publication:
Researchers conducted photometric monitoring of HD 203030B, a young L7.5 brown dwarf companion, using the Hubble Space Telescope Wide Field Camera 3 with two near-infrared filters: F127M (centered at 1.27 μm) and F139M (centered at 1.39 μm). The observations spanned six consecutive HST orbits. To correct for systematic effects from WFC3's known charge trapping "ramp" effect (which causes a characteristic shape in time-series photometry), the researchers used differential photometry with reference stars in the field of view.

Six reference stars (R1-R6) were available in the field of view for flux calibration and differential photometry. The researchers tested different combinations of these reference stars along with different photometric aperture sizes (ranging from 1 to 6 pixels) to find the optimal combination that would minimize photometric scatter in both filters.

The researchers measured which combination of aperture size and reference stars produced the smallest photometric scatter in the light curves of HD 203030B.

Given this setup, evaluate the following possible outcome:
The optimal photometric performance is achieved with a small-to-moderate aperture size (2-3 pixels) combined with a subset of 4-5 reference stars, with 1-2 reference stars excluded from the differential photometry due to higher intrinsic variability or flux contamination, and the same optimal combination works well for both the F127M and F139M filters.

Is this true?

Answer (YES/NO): NO